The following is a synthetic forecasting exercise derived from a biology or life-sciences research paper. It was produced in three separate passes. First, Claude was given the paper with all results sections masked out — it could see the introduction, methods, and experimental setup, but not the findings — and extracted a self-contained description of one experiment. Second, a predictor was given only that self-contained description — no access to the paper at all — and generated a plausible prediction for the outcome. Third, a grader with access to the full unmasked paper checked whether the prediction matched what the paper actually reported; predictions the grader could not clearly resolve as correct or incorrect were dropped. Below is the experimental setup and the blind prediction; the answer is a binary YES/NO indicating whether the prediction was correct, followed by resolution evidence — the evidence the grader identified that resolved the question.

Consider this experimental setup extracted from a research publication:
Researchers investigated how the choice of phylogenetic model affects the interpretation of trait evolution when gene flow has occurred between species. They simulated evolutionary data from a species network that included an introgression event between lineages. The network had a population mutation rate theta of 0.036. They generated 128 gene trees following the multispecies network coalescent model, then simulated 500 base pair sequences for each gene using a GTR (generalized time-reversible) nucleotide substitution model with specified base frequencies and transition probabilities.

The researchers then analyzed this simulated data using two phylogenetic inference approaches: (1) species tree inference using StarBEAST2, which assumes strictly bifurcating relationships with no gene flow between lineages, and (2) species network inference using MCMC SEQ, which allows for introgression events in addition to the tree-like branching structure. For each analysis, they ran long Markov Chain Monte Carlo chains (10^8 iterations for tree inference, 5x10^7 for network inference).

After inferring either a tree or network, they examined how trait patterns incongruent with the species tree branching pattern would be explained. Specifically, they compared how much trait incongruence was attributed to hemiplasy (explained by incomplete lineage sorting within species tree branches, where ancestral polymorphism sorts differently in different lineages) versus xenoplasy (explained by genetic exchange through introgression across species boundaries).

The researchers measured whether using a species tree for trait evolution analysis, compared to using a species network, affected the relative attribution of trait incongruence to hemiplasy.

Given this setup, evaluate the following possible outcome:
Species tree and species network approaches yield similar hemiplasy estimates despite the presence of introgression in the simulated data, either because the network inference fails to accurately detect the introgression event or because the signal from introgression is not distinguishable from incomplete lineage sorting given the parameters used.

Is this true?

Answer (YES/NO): NO